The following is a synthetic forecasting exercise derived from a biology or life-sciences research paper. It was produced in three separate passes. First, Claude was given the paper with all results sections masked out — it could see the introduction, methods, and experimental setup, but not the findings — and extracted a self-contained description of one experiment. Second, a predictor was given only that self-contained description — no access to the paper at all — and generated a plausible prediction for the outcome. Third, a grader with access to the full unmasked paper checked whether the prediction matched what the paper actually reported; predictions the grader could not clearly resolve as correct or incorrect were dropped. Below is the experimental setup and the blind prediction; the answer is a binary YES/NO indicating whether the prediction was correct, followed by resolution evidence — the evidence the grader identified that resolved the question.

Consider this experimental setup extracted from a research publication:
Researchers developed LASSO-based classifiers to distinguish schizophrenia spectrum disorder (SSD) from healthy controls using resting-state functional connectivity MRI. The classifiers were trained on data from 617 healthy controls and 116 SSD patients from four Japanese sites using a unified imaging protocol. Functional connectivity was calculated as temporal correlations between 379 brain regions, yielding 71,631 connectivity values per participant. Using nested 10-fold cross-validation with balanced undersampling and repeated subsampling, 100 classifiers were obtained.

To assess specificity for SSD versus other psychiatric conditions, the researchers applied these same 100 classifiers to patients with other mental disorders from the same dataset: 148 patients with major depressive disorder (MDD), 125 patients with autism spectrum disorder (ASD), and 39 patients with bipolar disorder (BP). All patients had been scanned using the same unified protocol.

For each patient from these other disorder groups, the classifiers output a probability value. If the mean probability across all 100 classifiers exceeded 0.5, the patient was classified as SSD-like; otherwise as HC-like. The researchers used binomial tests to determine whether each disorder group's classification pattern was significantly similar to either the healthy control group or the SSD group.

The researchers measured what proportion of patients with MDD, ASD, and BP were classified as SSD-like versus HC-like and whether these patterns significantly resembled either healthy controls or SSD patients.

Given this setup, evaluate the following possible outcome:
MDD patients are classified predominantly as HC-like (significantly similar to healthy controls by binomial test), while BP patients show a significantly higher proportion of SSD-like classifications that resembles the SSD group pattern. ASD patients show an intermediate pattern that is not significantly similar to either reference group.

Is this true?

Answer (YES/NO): NO